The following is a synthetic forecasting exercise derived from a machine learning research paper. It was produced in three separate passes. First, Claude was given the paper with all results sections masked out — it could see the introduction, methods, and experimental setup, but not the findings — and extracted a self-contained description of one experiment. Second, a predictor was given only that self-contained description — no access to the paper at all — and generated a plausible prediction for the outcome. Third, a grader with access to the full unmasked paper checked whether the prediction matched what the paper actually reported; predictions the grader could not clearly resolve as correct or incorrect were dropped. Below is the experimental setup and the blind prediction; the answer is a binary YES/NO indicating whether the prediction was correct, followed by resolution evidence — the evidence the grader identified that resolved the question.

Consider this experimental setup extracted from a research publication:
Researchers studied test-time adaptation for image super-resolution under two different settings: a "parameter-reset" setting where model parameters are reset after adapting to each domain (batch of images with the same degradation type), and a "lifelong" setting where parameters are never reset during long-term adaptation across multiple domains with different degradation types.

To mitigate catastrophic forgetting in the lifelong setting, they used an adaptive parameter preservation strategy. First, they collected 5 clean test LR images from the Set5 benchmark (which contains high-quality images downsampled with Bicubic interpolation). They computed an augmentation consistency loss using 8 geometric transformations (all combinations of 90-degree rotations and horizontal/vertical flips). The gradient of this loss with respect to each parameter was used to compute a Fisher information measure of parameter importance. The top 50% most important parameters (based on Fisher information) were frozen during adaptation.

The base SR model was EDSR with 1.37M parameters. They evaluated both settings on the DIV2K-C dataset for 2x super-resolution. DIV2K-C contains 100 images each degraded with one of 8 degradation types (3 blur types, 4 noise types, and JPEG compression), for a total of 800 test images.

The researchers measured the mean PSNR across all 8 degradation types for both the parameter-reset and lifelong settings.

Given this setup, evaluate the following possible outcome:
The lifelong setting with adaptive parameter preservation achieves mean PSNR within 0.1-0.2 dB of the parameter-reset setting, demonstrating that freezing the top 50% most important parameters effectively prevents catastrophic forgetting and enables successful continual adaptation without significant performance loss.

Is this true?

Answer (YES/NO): NO